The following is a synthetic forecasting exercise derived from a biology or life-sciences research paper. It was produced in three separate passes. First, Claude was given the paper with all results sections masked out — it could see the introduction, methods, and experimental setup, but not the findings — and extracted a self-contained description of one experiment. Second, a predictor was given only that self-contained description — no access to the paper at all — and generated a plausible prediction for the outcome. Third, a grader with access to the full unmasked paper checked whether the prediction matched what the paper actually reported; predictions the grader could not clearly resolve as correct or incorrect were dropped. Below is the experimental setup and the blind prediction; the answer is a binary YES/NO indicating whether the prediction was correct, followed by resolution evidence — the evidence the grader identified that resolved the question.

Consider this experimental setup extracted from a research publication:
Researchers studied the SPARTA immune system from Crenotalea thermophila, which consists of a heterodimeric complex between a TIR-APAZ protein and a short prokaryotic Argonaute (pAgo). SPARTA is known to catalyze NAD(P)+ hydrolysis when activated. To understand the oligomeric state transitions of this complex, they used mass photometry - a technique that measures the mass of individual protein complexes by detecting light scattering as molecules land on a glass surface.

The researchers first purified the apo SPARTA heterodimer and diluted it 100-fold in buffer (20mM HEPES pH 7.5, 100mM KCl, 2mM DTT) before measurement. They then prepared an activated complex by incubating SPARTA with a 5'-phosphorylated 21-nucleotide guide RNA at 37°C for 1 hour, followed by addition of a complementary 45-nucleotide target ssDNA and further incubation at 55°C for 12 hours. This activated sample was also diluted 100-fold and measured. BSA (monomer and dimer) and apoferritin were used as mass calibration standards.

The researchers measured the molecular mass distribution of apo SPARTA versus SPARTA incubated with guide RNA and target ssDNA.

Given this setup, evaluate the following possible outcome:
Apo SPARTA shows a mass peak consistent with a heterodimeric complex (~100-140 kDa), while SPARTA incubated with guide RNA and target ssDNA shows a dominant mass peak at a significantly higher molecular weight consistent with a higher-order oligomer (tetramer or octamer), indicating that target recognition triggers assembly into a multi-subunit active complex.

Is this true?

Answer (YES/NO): NO